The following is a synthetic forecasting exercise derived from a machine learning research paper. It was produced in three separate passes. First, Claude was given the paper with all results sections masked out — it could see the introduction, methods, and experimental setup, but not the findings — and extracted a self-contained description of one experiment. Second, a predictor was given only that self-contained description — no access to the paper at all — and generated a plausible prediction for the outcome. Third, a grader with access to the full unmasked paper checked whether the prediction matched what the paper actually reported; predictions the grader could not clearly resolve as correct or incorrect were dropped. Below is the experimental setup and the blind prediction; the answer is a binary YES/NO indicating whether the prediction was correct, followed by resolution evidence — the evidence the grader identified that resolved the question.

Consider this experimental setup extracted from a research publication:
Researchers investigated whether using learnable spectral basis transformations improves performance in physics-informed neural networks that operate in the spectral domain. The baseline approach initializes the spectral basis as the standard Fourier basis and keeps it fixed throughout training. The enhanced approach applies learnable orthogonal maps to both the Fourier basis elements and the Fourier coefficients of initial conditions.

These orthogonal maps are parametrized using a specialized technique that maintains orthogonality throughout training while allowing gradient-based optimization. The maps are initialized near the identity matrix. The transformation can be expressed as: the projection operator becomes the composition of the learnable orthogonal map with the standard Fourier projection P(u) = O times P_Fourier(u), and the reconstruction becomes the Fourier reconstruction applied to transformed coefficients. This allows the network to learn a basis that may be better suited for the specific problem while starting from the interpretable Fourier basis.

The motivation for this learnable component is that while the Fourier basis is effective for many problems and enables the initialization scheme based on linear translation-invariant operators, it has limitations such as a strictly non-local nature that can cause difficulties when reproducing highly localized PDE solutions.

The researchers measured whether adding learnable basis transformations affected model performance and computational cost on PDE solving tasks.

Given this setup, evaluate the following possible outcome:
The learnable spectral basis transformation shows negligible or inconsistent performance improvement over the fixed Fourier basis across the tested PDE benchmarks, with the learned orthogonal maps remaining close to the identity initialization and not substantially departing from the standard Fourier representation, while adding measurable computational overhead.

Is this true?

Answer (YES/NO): NO